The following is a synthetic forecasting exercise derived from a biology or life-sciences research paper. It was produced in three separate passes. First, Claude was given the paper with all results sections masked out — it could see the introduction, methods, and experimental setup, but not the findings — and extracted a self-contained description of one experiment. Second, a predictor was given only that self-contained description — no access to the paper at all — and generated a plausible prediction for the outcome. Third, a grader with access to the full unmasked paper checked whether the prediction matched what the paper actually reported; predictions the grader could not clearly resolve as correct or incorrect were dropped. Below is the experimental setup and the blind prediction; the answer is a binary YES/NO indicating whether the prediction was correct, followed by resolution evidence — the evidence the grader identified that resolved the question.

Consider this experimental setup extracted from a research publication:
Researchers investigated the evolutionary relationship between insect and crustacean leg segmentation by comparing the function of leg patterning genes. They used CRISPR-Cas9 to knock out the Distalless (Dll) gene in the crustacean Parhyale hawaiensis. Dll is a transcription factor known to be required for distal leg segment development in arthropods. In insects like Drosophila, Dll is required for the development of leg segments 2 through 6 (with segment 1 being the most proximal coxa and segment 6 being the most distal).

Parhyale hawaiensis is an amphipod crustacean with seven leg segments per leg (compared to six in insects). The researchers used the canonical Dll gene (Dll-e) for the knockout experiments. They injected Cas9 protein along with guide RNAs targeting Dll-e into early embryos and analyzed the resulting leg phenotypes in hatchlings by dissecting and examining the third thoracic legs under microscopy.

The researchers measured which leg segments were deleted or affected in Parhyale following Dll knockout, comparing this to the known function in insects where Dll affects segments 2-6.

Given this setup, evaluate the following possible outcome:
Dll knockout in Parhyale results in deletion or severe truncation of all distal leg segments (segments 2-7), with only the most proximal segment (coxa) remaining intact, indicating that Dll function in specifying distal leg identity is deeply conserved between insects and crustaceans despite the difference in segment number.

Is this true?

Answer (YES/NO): NO